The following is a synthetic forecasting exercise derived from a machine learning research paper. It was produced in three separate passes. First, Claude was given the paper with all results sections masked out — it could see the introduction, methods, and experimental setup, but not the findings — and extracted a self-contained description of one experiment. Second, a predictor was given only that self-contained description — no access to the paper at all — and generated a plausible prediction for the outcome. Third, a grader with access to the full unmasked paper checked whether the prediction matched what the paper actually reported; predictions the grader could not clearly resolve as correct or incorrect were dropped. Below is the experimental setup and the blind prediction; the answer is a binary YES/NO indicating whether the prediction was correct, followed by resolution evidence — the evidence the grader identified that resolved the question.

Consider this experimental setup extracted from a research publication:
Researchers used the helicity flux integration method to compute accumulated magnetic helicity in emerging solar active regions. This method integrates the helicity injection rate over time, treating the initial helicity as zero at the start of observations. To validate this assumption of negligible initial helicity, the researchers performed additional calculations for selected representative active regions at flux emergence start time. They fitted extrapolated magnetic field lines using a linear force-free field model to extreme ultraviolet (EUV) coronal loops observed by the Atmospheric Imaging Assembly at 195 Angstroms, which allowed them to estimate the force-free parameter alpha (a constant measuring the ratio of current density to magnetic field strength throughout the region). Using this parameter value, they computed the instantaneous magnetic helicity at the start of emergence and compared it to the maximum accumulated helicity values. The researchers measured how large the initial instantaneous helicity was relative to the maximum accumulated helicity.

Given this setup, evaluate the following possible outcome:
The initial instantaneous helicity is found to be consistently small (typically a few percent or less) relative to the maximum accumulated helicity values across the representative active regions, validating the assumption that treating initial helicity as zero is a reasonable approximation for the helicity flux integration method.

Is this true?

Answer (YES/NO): YES